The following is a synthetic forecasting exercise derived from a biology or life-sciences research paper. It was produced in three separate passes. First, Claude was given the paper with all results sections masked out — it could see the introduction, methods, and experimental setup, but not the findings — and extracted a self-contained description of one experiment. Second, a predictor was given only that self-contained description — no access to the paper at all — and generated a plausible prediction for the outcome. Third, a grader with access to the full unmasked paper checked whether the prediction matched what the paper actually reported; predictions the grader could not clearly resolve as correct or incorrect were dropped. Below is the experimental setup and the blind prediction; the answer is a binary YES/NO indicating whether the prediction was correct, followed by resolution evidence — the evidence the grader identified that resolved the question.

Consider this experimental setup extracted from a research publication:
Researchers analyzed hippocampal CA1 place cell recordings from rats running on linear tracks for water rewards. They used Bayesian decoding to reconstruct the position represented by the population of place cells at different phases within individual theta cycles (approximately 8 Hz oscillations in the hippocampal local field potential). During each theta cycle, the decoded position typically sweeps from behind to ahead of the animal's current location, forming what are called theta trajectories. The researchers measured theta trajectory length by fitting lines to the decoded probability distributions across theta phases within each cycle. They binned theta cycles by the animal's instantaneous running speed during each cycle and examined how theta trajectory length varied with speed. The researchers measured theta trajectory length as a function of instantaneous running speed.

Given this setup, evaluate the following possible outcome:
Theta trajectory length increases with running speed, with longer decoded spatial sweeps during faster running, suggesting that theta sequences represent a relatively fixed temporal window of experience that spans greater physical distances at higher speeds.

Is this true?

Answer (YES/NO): YES